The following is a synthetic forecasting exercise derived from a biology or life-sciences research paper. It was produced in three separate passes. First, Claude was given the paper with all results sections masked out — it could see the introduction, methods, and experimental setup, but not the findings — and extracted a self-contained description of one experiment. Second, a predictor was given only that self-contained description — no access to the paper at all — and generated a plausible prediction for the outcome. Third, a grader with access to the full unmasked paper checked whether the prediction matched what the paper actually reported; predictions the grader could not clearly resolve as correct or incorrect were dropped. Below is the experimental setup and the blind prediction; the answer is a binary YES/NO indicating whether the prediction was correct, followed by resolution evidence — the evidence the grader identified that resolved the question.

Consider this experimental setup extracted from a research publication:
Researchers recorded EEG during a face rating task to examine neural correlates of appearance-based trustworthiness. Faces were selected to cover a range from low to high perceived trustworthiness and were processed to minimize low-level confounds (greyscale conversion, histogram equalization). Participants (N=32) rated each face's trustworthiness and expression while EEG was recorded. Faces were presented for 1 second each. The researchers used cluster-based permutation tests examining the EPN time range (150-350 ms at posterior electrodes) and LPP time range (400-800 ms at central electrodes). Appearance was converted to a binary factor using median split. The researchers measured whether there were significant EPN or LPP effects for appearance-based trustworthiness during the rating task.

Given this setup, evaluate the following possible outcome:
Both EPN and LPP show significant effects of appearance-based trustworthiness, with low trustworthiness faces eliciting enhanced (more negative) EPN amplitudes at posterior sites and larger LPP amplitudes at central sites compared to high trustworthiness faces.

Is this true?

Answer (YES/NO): NO